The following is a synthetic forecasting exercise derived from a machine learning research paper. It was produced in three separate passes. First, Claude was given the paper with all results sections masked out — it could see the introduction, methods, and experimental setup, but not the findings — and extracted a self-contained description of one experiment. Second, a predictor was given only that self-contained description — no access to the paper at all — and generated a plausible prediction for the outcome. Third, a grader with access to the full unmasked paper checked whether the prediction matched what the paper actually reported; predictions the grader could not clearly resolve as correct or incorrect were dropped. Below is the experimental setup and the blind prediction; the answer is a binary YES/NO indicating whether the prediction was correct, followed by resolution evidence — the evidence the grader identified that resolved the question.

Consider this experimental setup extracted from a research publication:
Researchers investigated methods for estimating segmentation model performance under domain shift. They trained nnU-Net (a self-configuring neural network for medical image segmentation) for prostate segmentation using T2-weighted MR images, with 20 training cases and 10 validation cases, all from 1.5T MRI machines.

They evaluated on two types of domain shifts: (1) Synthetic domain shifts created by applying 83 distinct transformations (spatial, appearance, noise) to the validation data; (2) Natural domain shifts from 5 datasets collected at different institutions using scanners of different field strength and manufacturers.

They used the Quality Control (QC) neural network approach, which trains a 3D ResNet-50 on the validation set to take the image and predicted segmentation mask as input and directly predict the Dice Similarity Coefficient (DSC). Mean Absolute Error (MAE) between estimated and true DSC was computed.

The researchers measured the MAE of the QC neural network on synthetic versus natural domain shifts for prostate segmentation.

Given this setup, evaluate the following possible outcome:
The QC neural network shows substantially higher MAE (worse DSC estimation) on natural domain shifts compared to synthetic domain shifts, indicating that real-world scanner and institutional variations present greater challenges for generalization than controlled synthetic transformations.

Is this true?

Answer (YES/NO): YES